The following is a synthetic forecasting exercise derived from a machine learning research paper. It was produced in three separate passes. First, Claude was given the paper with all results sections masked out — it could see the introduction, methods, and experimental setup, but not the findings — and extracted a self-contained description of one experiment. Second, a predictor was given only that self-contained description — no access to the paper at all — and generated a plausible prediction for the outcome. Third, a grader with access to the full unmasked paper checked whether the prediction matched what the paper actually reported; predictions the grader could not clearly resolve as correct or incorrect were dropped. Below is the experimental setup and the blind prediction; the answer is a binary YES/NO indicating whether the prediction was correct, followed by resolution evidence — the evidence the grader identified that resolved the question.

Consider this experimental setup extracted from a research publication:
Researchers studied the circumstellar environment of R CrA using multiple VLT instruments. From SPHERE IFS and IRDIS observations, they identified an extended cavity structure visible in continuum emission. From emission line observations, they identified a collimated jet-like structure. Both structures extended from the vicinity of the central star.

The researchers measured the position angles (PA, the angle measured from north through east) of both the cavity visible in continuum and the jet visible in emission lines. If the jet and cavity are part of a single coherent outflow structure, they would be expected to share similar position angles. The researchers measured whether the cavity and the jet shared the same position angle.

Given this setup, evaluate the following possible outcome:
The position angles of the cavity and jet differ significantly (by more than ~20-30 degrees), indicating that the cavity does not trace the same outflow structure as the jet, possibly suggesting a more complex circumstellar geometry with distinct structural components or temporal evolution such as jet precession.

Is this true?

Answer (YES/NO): NO